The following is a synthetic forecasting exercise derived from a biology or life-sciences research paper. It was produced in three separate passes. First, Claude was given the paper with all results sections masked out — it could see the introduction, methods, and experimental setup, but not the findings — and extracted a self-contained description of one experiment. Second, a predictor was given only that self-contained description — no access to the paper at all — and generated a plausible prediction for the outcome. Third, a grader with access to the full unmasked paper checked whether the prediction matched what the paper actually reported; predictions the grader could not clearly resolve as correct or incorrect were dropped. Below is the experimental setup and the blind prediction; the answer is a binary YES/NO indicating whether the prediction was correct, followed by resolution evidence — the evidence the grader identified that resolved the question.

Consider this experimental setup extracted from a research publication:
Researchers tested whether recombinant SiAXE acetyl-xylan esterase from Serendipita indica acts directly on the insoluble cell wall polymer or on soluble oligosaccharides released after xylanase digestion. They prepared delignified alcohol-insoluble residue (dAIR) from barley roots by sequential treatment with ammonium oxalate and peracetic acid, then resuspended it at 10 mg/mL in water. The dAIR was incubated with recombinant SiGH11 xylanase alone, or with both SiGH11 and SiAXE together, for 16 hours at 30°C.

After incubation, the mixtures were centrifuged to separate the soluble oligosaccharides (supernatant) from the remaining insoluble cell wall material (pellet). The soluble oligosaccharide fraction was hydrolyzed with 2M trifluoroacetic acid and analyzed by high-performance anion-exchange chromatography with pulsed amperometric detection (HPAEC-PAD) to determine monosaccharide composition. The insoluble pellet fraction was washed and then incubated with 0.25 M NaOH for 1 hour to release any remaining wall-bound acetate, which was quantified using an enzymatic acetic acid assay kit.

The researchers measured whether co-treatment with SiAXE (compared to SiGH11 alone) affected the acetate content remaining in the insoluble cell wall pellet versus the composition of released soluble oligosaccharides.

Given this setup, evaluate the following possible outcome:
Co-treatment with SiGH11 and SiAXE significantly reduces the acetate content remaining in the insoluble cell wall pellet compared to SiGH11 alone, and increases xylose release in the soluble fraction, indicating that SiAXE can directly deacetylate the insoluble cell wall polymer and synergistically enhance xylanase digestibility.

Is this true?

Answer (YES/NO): NO